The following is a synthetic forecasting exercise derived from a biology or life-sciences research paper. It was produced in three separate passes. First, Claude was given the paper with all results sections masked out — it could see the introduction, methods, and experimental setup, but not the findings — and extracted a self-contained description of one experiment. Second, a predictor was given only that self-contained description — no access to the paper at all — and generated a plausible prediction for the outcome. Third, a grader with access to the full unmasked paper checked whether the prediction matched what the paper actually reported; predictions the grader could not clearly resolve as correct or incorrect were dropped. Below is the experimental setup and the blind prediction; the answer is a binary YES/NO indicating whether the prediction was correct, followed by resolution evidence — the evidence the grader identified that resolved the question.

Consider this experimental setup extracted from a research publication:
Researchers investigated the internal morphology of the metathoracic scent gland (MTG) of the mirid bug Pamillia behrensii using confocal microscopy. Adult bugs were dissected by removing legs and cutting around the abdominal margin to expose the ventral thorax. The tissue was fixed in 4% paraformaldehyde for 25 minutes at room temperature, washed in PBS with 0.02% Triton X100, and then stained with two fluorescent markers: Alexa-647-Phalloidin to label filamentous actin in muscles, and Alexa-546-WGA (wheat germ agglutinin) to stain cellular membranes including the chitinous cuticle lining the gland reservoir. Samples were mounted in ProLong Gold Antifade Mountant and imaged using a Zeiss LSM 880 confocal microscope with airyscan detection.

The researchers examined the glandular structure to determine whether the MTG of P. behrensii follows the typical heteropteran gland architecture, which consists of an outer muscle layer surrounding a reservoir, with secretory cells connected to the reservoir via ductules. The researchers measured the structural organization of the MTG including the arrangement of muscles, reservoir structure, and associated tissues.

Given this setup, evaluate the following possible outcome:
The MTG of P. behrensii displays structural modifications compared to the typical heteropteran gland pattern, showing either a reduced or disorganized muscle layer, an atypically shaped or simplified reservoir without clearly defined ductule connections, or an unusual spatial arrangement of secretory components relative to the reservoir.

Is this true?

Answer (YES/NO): NO